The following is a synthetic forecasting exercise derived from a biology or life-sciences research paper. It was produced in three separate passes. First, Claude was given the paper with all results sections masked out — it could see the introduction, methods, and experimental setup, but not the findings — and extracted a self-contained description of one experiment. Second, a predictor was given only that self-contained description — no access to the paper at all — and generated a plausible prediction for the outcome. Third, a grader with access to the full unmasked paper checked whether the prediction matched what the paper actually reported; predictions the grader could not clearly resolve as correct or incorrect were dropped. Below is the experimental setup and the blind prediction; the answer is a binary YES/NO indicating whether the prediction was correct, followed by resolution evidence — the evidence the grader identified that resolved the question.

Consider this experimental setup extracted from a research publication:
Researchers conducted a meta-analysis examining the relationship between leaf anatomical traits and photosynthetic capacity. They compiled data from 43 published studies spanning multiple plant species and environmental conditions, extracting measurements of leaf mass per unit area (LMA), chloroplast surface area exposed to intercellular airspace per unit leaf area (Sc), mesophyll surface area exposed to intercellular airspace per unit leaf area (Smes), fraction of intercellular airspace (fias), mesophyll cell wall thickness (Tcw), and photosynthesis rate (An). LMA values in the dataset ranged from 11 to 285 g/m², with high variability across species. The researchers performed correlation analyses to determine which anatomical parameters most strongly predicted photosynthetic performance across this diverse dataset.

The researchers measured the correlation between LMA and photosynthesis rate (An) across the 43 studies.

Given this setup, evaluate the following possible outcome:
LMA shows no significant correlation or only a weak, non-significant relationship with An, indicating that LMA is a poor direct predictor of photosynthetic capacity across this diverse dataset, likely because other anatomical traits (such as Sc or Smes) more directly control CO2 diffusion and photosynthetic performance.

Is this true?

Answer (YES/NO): YES